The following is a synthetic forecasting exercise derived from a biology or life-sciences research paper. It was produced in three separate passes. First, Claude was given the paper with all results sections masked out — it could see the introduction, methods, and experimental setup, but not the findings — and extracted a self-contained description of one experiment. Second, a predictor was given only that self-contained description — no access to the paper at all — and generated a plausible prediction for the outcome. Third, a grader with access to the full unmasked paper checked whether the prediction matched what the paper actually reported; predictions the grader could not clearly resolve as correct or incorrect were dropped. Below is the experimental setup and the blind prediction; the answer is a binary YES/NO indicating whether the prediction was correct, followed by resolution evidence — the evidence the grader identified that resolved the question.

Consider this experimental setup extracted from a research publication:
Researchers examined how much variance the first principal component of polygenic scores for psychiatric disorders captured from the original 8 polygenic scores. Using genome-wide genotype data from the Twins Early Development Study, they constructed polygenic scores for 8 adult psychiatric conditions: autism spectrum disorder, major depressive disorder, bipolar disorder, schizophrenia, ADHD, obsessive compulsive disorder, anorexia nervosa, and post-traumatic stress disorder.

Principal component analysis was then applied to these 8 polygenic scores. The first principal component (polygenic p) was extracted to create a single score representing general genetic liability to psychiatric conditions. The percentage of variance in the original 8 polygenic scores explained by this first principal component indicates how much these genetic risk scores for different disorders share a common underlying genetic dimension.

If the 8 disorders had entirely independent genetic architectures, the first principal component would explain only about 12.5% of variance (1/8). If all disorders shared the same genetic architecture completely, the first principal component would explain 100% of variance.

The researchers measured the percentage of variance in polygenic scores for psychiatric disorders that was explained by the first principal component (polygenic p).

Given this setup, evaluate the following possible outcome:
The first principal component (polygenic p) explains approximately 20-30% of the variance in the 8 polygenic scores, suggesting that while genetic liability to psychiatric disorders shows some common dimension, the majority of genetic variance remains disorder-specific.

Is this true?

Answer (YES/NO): NO